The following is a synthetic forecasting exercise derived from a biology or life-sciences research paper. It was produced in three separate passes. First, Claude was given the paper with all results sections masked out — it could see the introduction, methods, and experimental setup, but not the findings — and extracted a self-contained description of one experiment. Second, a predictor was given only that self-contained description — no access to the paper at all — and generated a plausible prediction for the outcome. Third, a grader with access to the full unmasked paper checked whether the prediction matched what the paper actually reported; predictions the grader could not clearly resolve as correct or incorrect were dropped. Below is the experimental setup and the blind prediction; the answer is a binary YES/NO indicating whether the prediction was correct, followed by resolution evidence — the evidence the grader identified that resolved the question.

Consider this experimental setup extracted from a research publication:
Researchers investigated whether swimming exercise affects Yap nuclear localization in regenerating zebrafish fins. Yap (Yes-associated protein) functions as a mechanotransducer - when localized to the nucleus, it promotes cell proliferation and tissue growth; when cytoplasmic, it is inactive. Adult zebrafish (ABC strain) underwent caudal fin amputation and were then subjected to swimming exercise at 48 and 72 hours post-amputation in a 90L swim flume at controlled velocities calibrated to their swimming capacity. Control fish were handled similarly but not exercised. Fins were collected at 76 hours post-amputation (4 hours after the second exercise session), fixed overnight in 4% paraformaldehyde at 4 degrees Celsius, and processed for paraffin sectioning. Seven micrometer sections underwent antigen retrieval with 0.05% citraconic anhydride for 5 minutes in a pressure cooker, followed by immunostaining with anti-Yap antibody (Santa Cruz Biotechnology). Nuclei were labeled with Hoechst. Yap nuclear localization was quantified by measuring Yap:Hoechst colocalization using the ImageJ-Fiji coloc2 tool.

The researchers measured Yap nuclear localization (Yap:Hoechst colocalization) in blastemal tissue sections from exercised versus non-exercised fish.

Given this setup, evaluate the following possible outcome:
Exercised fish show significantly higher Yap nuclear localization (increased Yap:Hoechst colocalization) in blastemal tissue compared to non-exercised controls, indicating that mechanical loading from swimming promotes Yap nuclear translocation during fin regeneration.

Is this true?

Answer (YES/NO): NO